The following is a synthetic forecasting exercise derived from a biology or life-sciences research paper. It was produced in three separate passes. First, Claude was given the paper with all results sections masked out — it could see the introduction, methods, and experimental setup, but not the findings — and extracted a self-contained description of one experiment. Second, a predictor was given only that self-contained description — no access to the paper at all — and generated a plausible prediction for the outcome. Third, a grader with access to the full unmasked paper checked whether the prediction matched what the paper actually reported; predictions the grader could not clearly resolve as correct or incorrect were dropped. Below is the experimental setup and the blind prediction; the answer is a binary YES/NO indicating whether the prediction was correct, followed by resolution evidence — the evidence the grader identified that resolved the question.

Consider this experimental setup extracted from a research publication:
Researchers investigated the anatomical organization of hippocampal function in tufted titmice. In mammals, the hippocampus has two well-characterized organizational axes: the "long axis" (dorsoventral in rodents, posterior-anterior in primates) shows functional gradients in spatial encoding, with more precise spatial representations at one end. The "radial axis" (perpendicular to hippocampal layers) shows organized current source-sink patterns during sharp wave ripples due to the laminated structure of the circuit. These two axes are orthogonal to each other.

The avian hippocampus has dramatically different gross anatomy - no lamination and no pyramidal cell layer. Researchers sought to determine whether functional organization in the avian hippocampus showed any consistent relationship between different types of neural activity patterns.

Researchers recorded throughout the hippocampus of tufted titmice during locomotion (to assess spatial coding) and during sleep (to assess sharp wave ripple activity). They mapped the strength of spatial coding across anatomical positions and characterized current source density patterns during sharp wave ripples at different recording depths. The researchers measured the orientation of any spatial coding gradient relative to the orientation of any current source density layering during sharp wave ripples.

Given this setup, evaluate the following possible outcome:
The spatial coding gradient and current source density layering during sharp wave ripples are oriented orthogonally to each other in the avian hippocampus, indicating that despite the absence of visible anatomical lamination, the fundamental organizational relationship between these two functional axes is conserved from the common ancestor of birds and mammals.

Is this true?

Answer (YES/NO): YES